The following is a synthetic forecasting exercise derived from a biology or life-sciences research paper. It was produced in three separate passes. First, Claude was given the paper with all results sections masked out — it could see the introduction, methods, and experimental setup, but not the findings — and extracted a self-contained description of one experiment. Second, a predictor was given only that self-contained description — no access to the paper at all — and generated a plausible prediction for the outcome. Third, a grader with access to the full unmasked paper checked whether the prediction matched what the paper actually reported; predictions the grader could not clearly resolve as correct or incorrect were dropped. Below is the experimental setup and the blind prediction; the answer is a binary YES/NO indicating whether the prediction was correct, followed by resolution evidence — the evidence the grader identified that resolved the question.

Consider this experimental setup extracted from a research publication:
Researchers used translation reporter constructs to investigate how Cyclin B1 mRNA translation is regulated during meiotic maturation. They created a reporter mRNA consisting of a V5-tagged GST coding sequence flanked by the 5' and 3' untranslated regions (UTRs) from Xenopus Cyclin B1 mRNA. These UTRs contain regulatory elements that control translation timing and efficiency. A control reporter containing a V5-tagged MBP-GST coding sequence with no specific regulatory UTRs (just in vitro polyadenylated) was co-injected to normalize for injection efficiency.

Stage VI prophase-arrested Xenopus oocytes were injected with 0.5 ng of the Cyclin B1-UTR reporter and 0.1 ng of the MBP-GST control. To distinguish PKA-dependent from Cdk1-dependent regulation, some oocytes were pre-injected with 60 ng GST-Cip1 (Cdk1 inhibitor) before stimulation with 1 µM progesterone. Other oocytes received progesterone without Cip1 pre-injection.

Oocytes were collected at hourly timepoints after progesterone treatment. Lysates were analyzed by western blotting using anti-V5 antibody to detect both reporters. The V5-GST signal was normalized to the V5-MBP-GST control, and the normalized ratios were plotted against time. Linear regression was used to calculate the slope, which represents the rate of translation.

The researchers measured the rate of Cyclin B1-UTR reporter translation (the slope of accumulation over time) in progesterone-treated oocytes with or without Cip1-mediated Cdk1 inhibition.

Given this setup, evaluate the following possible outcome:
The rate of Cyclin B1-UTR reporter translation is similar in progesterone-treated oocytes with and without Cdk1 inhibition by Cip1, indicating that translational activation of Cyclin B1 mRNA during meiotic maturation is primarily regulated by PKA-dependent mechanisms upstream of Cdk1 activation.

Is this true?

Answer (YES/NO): NO